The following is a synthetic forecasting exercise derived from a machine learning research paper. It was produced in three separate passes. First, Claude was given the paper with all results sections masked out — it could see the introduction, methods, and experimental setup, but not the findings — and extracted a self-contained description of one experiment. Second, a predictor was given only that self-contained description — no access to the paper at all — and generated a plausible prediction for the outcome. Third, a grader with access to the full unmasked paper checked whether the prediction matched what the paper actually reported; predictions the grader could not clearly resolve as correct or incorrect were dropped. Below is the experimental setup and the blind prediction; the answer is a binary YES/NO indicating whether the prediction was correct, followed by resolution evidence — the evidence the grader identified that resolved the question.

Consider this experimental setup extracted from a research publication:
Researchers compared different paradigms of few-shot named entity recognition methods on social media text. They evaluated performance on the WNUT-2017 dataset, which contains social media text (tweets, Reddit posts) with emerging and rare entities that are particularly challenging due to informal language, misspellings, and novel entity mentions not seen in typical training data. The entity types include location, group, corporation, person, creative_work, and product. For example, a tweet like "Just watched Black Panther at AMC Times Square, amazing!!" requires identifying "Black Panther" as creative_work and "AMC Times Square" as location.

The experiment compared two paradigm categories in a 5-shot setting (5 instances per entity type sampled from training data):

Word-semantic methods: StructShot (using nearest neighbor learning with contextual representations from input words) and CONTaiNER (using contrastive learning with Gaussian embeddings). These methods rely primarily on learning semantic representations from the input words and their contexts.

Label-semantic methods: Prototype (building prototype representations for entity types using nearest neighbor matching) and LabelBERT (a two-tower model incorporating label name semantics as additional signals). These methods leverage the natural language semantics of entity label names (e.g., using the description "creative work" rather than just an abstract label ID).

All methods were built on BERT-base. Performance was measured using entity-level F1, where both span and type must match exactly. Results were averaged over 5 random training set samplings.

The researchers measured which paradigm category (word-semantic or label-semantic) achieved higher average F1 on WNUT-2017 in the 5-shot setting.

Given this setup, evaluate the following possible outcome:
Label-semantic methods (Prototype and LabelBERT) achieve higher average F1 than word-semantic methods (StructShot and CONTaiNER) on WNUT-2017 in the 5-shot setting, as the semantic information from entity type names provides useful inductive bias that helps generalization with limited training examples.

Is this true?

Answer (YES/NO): NO